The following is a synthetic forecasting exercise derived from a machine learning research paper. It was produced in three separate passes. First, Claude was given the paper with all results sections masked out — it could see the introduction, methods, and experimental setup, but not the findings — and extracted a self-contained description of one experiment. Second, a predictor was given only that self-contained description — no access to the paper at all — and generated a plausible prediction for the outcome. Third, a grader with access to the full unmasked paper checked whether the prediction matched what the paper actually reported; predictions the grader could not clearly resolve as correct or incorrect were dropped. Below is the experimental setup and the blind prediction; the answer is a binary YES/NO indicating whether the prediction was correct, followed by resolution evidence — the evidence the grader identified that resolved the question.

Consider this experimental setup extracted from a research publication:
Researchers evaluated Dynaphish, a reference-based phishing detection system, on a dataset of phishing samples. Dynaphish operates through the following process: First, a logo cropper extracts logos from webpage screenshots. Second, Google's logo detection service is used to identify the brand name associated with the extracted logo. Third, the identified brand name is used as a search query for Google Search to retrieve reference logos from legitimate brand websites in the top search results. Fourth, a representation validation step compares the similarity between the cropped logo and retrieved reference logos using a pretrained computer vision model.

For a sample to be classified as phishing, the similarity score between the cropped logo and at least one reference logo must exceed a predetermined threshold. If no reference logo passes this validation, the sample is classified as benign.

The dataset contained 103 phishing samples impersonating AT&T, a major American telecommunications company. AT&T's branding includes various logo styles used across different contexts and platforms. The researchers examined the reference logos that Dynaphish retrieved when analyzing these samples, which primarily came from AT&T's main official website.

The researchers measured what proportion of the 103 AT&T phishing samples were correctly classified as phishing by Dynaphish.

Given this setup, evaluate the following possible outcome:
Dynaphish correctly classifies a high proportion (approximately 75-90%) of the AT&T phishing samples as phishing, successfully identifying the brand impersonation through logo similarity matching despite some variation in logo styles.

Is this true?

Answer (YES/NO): NO